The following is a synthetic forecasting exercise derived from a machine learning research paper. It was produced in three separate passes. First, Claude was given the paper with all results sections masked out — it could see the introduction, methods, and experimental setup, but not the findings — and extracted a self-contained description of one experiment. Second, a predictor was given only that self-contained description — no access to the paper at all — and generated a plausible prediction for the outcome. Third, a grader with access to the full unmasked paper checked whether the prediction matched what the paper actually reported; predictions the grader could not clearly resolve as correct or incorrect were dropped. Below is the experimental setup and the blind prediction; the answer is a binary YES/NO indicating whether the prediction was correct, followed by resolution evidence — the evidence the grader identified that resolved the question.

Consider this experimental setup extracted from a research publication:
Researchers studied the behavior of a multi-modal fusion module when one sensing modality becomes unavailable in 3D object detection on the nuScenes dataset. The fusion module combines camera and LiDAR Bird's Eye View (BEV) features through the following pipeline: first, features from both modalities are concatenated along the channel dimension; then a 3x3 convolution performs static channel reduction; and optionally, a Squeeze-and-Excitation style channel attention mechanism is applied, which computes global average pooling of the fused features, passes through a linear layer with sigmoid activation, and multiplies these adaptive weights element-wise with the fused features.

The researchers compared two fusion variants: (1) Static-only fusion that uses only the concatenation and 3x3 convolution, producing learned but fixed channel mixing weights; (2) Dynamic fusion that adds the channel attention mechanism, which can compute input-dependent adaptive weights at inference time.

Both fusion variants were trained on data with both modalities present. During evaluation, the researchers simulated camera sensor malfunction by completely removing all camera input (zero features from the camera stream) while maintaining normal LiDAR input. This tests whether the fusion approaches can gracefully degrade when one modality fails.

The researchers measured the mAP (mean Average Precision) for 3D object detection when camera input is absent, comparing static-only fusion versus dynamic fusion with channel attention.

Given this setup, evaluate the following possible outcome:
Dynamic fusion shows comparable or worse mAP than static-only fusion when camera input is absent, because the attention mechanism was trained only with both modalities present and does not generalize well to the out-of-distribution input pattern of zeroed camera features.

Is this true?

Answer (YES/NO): NO